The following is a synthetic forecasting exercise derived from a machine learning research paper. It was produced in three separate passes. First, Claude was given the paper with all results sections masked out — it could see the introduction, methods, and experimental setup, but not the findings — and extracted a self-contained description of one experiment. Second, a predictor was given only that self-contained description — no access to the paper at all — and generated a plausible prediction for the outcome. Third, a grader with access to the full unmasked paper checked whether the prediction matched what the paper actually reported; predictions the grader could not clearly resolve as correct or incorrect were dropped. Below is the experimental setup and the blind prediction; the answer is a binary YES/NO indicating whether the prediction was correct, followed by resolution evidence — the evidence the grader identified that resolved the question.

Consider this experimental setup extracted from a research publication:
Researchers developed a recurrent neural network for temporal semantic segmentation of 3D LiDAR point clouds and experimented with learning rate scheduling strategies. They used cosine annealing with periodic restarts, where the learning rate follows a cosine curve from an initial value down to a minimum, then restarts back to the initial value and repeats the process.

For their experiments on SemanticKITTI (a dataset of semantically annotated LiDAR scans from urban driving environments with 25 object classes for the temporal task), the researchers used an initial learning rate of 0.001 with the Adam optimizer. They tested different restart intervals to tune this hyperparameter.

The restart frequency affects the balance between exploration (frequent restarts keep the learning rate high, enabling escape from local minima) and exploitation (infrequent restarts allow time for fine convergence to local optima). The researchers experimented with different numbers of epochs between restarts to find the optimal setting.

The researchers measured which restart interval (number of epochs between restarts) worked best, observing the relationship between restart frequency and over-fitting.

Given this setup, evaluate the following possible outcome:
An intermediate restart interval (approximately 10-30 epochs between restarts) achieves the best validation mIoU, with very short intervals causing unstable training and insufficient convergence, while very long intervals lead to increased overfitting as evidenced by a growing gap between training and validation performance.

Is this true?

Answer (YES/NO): NO